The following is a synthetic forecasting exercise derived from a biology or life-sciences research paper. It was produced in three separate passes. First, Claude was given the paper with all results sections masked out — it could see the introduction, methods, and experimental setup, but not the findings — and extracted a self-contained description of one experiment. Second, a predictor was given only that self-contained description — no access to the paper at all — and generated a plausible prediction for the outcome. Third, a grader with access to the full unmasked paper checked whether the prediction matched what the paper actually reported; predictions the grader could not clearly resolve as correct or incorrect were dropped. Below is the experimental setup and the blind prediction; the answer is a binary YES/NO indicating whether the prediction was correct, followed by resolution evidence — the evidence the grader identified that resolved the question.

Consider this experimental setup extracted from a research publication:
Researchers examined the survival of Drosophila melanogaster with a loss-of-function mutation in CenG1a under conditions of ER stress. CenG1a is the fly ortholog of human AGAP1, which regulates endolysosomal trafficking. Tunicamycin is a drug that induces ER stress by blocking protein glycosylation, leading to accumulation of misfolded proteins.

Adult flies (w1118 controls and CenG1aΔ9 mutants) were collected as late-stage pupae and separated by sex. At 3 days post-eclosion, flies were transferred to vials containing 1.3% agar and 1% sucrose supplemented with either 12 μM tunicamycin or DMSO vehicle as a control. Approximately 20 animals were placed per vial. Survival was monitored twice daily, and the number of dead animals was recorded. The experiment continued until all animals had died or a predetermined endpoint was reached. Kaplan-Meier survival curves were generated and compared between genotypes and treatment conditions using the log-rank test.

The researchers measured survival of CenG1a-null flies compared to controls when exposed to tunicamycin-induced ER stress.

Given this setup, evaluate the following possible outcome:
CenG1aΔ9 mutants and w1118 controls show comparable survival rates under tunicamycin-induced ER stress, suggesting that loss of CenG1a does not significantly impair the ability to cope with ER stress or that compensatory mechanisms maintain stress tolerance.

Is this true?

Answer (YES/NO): NO